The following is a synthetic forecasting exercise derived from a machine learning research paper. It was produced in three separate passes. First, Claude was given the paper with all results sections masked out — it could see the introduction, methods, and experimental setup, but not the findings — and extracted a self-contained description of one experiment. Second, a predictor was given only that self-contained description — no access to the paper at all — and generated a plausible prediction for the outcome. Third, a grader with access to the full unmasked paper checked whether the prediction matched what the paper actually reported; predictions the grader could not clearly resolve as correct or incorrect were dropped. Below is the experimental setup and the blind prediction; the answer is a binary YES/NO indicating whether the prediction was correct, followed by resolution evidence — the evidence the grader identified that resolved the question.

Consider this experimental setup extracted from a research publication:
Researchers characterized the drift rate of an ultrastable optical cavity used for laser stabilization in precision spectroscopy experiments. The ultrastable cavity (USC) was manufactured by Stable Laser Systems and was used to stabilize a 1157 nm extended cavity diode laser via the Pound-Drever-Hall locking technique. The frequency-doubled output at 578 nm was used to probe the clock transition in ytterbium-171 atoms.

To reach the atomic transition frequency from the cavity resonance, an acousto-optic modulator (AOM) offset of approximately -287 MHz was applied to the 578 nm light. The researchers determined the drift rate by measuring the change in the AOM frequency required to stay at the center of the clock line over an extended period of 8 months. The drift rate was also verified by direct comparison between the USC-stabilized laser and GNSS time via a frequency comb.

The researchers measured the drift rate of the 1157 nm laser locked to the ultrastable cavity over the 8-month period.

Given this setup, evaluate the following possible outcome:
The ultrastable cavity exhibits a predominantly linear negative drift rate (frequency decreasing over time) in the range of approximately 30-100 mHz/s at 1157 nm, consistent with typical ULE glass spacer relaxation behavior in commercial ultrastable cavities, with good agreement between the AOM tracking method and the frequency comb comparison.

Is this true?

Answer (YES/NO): NO